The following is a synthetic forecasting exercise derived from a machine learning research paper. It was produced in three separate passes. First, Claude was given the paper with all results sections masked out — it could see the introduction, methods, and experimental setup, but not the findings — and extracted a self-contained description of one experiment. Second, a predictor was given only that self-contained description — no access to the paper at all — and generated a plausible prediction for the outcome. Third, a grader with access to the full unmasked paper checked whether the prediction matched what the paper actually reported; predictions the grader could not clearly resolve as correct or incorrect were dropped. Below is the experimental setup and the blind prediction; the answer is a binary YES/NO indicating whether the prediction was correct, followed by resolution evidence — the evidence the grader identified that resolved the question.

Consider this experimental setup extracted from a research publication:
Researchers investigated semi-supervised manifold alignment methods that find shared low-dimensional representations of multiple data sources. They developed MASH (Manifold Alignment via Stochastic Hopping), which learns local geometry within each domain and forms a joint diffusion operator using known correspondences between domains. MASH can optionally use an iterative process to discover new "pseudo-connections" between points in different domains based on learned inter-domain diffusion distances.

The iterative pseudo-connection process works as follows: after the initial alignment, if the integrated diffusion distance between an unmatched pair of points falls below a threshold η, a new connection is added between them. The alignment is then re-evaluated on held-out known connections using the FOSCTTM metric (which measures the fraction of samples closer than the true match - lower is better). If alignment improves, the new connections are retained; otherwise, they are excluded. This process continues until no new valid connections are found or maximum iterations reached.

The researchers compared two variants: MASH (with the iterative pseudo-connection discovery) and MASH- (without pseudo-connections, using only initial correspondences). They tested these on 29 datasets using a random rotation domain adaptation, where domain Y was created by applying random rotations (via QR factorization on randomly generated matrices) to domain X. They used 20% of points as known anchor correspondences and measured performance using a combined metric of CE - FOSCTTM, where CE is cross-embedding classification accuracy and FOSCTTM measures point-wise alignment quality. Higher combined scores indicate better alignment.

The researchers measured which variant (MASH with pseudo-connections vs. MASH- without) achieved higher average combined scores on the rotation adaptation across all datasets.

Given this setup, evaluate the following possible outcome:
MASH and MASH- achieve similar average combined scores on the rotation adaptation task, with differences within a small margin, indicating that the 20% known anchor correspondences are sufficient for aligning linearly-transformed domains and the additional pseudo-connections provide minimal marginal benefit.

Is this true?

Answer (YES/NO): NO